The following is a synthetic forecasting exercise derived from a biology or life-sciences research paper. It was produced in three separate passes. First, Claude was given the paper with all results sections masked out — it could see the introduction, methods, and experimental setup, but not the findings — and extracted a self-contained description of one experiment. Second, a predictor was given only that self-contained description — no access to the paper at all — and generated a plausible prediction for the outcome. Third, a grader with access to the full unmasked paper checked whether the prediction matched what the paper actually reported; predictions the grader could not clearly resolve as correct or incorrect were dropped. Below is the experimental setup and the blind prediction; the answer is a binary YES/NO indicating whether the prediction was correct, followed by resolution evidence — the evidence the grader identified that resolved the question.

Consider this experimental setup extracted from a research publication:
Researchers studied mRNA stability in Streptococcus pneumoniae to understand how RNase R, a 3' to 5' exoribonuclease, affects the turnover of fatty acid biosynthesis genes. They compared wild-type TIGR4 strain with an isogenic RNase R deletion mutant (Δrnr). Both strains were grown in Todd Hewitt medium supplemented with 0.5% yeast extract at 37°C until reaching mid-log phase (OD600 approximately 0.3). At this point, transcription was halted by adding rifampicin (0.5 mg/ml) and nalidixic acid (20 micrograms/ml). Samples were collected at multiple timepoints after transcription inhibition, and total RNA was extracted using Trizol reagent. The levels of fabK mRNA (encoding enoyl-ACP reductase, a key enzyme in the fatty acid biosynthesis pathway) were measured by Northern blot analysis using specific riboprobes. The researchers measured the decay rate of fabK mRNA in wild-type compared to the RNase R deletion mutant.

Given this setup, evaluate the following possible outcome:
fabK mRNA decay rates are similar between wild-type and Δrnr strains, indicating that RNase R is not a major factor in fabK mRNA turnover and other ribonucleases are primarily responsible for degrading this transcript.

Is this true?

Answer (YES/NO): NO